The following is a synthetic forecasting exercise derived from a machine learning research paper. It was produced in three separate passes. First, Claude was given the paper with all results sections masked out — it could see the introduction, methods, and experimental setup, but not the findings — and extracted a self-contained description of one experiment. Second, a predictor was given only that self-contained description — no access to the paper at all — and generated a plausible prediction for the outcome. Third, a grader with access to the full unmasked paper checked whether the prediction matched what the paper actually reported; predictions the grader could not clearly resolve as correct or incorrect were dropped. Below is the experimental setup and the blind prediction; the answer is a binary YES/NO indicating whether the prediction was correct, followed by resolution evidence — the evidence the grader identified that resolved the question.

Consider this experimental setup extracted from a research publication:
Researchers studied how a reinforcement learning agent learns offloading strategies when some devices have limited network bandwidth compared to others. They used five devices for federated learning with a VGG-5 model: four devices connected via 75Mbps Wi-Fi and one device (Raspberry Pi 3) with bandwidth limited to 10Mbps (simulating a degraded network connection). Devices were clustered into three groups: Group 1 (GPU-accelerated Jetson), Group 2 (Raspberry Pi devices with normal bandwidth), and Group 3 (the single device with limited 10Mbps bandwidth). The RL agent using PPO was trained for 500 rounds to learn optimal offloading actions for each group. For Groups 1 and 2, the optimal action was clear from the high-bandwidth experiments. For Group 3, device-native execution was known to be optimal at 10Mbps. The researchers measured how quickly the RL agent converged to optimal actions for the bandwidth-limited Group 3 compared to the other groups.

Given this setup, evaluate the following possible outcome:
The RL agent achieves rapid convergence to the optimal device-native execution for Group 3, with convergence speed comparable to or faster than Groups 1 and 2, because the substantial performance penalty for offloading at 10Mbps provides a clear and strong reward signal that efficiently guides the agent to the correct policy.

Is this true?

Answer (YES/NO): NO